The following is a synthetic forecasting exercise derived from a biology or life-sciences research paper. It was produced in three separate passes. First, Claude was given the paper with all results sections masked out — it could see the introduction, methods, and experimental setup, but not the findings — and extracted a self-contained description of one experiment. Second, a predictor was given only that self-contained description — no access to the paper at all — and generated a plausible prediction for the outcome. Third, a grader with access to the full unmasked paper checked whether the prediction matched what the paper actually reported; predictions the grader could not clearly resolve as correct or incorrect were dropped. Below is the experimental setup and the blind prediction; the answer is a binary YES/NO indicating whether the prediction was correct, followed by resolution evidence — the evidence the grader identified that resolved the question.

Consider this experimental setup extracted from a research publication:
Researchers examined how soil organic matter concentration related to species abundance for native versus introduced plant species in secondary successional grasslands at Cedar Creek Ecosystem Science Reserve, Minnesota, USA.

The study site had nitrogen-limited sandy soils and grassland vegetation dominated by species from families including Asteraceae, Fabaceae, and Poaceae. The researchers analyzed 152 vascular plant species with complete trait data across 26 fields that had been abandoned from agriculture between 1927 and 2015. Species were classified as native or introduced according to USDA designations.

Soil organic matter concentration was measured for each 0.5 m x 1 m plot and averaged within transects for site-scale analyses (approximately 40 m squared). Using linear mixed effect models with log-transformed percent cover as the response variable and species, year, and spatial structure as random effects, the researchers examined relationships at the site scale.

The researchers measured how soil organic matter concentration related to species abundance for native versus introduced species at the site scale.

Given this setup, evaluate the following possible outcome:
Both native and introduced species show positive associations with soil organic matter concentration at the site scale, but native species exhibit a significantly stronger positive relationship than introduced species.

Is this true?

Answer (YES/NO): NO